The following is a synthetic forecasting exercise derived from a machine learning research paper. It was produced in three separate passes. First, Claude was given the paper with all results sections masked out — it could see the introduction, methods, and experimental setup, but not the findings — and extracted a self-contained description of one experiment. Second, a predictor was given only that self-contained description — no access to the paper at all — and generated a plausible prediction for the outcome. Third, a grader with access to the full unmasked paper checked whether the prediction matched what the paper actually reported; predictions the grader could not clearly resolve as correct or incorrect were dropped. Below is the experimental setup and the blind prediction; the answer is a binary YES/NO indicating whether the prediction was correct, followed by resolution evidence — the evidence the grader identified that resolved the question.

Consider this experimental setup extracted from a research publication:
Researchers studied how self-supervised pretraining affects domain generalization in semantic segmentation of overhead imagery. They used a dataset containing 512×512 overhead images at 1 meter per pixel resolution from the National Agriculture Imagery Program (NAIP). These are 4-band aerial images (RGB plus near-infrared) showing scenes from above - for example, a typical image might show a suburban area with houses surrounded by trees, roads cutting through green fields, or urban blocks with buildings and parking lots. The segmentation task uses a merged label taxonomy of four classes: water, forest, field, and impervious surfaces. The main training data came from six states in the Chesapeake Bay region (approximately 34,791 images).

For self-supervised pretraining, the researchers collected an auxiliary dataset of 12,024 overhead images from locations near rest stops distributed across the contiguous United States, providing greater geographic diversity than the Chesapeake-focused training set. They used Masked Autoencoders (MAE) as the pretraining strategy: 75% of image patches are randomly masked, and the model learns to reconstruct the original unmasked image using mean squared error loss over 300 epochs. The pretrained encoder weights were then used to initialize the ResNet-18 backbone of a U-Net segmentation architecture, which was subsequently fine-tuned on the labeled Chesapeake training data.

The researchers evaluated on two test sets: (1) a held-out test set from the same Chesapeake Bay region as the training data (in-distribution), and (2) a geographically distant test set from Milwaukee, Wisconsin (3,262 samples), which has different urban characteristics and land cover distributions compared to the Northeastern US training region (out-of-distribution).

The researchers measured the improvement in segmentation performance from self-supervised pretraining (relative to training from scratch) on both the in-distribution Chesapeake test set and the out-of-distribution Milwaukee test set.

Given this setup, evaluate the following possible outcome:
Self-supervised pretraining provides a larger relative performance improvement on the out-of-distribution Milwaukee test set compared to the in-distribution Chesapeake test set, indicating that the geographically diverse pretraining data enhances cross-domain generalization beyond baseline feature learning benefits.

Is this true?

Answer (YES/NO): YES